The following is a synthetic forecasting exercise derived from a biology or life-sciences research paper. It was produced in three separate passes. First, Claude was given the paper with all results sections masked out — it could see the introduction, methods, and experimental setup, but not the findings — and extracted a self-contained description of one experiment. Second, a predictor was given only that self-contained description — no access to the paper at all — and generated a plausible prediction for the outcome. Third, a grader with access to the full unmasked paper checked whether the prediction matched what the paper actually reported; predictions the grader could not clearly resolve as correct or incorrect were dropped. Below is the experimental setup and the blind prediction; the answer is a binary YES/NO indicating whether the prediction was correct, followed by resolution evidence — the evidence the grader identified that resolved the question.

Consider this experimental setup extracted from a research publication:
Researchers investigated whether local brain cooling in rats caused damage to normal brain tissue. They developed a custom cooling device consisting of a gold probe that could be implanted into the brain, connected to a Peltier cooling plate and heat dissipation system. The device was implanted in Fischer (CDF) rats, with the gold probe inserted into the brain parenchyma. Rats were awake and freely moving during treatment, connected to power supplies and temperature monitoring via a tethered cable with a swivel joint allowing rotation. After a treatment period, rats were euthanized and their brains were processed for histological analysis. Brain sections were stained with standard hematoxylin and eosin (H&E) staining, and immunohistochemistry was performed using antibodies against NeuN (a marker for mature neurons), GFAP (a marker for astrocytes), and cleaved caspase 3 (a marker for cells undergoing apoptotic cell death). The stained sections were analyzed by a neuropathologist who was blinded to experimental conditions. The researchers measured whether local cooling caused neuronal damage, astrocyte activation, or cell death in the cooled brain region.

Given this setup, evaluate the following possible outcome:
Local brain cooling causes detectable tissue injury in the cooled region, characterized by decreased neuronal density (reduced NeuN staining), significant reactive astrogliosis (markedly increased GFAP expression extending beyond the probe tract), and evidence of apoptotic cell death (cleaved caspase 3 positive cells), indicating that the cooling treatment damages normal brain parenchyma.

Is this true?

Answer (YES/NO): NO